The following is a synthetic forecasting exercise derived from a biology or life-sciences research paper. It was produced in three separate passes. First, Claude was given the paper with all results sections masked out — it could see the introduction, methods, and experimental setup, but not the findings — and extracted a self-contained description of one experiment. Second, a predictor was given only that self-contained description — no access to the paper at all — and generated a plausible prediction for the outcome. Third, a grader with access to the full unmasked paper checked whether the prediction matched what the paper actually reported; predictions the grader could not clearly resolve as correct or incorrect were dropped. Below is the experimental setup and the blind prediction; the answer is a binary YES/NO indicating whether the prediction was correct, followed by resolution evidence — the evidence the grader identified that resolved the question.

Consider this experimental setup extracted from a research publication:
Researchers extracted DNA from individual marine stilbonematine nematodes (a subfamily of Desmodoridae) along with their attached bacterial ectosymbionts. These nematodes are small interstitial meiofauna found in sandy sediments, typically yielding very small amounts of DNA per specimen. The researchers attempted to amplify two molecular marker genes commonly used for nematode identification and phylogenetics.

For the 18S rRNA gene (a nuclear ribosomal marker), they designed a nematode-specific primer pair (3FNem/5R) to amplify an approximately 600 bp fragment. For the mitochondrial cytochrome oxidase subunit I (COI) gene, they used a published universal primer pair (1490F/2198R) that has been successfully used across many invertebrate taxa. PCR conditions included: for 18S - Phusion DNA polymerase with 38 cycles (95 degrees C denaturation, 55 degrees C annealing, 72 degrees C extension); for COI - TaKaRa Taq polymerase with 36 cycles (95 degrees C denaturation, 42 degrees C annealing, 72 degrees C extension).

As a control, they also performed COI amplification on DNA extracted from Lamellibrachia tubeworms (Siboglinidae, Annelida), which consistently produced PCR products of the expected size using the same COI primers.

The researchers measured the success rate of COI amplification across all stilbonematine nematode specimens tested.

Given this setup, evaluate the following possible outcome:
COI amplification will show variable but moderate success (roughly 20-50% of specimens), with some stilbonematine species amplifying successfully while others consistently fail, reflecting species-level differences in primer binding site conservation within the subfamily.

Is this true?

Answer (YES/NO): NO